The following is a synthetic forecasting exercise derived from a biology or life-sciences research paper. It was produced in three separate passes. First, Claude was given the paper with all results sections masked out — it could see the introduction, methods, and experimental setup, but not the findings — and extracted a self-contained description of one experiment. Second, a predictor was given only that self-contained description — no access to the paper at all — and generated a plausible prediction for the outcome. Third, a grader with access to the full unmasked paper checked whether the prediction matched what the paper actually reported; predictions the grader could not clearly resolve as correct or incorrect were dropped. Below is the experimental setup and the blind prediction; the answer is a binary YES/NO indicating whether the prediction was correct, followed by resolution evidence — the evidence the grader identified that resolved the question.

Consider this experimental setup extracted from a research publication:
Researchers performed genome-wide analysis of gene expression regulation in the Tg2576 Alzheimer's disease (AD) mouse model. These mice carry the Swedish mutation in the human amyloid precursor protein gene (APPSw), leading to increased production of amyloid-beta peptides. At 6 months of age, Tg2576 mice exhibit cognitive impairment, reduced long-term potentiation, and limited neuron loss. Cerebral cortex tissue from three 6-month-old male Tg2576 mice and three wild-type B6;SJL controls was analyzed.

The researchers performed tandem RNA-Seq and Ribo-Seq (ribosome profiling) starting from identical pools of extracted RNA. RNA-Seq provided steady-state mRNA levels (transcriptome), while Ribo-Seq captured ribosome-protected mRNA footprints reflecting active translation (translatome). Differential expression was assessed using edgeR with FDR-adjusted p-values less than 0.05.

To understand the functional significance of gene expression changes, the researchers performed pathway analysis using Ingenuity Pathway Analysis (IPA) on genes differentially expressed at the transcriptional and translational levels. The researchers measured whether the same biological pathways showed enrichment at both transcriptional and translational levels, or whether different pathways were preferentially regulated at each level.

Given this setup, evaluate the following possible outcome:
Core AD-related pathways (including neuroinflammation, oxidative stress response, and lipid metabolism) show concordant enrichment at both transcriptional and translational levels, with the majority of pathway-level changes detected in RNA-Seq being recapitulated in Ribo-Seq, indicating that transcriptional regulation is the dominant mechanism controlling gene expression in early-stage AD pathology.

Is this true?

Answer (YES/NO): NO